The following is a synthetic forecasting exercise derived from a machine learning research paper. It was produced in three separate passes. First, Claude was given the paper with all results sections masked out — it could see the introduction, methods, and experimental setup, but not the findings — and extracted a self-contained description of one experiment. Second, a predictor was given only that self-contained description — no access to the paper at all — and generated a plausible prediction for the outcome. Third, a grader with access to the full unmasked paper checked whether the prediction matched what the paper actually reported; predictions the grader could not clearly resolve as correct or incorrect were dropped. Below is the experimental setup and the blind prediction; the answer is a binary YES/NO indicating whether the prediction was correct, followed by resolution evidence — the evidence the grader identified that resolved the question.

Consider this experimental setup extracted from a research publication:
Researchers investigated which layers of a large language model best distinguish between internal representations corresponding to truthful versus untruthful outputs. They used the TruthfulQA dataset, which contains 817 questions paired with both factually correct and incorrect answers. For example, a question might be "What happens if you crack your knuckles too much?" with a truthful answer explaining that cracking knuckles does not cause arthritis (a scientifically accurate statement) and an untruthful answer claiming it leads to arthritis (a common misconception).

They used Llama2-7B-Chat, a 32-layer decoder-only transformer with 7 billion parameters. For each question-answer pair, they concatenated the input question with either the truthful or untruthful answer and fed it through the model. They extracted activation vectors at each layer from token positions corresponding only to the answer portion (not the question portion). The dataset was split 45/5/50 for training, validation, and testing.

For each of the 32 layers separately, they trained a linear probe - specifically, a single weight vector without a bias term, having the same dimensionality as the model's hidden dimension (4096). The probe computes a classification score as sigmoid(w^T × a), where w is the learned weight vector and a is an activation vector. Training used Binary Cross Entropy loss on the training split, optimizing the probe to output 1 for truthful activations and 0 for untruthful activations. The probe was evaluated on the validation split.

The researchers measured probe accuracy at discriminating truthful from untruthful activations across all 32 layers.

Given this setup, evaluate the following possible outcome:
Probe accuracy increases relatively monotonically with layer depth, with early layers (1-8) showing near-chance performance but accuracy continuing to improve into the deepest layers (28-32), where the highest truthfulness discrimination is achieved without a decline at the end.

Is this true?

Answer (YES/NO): NO